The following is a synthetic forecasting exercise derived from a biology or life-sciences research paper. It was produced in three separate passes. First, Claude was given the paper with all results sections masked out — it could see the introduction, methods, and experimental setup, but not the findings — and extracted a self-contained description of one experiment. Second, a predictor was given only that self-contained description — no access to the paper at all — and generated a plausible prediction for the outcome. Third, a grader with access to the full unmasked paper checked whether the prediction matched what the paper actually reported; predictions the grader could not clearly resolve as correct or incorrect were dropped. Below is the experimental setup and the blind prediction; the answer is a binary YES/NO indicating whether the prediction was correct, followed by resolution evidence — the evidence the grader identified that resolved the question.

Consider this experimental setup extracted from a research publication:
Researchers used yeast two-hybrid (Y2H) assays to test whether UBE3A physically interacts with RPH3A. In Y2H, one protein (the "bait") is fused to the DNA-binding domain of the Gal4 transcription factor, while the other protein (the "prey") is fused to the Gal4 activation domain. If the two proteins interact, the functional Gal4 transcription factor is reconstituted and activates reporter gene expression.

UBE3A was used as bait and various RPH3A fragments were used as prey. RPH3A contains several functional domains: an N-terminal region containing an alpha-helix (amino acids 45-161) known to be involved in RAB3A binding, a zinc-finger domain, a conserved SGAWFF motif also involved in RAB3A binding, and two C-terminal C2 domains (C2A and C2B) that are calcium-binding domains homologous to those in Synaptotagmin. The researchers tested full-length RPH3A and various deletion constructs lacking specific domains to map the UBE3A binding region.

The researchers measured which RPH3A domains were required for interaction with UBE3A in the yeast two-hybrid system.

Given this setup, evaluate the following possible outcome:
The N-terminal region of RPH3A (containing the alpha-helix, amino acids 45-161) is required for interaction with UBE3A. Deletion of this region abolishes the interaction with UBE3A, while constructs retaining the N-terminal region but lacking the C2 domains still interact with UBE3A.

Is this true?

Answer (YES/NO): YES